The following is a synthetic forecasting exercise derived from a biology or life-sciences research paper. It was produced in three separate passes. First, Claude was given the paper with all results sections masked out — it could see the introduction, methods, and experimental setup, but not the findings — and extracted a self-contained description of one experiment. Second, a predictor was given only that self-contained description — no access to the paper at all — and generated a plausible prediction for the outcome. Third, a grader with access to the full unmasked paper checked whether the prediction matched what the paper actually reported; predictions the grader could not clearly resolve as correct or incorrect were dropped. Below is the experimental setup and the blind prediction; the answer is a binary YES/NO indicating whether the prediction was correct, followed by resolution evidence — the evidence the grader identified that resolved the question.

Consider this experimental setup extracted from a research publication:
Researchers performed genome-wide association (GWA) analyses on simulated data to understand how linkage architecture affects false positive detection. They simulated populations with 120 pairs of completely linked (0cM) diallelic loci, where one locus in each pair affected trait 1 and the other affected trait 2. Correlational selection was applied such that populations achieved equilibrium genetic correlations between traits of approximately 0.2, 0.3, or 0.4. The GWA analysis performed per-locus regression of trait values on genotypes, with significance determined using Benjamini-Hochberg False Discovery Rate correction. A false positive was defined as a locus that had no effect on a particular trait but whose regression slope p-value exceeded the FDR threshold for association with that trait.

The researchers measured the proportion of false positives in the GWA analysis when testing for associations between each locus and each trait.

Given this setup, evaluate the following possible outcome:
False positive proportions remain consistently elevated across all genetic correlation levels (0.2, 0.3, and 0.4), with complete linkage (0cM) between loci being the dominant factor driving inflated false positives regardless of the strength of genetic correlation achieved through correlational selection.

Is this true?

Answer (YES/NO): NO